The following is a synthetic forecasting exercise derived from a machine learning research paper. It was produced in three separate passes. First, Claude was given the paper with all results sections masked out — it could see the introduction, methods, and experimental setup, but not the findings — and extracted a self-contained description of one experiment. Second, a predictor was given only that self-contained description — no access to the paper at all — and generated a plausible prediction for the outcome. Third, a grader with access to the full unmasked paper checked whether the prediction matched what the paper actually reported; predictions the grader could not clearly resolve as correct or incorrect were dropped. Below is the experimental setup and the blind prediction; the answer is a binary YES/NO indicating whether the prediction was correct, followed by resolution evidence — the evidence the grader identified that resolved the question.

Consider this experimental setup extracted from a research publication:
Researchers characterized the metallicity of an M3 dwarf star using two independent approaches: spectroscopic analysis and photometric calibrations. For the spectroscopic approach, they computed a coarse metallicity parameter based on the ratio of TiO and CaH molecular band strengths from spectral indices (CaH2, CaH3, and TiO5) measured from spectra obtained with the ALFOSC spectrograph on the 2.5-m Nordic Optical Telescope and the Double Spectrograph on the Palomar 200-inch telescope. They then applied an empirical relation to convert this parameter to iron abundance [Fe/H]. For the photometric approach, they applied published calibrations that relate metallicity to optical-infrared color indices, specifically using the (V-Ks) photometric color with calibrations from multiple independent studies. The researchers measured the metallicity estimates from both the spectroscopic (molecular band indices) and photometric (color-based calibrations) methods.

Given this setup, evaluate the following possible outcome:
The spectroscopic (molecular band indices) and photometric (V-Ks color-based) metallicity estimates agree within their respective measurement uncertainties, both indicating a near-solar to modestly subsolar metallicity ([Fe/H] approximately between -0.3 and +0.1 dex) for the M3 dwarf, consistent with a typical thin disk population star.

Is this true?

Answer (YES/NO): YES